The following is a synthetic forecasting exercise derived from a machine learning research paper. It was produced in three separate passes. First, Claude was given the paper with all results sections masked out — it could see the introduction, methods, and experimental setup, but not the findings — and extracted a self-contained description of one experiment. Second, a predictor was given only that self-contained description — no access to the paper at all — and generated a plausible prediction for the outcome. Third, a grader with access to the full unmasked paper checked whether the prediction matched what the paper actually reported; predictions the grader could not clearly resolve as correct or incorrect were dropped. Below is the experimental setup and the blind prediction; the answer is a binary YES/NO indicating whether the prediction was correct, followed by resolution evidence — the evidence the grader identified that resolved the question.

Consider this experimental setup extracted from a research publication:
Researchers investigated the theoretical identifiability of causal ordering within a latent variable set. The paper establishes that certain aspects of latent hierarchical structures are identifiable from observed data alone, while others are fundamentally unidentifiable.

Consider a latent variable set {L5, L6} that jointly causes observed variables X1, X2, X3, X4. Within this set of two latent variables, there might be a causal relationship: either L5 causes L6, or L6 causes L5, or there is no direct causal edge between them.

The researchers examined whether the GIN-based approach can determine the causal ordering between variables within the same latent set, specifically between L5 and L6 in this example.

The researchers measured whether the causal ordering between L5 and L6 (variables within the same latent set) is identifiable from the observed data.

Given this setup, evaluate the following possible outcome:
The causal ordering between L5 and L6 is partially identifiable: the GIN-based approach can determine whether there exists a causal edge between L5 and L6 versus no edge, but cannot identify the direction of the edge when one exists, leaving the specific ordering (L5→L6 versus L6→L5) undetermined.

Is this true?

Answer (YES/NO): NO